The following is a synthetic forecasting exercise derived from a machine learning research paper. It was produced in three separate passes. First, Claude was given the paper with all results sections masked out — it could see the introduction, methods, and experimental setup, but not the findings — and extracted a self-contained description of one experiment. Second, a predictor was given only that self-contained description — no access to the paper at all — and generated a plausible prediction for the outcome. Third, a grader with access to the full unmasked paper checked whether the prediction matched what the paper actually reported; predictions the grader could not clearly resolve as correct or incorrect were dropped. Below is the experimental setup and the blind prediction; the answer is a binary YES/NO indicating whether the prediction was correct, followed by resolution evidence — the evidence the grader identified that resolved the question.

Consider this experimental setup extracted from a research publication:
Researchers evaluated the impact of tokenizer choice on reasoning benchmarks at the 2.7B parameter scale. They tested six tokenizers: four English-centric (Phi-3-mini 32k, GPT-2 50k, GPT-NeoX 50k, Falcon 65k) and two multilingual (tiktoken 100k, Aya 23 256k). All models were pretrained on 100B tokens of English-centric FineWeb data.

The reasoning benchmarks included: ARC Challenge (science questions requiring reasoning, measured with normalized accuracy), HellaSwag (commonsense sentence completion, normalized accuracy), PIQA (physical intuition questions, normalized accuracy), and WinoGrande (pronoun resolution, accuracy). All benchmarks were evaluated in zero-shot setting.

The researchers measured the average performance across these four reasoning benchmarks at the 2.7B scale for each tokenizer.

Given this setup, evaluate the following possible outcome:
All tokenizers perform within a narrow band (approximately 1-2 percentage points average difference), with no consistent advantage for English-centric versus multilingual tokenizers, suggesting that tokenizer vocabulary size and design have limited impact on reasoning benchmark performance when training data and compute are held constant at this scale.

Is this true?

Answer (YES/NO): YES